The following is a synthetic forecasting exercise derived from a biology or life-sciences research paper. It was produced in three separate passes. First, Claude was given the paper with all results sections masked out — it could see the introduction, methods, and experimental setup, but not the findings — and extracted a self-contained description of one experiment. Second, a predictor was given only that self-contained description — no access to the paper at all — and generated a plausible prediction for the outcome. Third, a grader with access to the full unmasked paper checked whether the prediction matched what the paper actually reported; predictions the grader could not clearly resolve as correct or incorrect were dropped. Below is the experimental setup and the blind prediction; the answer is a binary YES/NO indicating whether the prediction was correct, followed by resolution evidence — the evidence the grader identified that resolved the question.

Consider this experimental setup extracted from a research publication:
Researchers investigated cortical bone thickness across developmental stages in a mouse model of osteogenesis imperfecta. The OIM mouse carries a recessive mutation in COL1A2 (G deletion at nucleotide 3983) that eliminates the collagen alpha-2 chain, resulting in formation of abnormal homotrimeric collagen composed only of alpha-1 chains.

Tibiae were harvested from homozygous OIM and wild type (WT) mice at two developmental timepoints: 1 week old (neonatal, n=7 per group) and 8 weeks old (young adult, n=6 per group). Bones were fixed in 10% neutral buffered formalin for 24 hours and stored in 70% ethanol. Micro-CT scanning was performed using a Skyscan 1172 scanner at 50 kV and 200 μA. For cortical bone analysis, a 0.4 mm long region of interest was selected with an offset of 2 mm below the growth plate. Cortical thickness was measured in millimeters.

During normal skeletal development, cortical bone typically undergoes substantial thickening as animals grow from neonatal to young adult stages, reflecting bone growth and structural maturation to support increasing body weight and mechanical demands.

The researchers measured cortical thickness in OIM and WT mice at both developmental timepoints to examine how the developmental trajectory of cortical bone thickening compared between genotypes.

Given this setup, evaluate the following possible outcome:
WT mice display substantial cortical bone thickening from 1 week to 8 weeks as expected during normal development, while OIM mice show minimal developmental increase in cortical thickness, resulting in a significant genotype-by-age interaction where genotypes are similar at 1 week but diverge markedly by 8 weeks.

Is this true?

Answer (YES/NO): YES